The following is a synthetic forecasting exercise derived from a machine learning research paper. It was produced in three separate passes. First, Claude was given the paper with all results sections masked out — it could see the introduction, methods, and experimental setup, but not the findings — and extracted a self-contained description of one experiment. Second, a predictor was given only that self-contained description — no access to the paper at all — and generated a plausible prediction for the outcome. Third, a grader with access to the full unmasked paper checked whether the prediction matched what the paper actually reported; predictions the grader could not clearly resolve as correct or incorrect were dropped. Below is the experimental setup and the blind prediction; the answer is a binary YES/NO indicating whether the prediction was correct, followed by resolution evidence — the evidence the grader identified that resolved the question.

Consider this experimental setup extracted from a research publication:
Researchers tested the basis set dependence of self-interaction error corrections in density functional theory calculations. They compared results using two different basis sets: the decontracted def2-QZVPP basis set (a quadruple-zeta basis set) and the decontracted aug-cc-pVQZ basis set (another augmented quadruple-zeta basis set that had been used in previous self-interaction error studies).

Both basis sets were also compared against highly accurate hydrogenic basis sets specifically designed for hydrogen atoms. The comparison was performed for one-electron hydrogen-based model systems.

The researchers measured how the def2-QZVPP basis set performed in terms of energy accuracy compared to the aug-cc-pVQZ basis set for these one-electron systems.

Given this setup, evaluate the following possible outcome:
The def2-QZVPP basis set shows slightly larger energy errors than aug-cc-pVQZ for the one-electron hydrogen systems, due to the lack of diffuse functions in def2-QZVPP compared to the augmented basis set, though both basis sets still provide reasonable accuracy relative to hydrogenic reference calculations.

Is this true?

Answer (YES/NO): NO